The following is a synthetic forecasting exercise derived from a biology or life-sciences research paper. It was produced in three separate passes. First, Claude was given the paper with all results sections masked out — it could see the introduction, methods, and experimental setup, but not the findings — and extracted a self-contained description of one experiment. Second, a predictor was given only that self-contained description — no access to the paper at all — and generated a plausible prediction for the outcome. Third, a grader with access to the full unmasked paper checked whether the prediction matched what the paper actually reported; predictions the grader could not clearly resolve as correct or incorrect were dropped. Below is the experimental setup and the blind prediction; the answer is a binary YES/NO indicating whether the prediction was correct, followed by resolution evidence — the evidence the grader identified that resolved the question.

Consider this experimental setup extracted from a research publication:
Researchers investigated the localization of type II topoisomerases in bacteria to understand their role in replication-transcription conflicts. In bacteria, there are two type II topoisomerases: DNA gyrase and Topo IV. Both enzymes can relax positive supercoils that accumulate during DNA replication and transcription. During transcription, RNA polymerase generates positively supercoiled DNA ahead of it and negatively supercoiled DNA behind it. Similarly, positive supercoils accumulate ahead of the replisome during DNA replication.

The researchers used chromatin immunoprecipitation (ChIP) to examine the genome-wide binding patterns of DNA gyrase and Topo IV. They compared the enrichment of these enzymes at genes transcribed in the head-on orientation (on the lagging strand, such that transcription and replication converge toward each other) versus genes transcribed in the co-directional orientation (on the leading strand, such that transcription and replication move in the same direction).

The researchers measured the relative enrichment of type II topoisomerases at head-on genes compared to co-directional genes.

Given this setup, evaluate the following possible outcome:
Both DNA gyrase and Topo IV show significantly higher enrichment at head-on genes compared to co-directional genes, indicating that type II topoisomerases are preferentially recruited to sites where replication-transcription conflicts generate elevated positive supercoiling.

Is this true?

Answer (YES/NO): YES